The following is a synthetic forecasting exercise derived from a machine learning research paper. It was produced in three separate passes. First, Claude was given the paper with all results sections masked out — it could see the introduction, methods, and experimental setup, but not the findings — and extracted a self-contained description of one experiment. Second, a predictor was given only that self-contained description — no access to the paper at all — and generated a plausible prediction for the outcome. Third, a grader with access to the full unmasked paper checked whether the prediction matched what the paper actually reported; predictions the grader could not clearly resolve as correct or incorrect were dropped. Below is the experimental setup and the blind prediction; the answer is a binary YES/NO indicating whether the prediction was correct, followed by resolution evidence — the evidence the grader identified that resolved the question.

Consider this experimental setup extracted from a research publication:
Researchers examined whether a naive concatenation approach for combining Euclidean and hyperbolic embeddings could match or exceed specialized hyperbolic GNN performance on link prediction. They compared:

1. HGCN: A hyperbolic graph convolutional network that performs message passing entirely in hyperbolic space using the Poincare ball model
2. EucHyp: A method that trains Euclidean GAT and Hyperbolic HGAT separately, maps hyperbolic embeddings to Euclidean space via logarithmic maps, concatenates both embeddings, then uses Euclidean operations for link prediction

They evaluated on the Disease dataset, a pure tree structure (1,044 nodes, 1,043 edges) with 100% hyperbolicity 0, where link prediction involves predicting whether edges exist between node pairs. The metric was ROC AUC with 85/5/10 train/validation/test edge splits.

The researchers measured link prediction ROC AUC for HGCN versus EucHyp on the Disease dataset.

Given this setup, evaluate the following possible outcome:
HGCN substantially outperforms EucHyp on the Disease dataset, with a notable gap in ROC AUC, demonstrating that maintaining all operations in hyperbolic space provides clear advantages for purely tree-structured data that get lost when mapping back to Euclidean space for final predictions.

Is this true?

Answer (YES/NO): NO